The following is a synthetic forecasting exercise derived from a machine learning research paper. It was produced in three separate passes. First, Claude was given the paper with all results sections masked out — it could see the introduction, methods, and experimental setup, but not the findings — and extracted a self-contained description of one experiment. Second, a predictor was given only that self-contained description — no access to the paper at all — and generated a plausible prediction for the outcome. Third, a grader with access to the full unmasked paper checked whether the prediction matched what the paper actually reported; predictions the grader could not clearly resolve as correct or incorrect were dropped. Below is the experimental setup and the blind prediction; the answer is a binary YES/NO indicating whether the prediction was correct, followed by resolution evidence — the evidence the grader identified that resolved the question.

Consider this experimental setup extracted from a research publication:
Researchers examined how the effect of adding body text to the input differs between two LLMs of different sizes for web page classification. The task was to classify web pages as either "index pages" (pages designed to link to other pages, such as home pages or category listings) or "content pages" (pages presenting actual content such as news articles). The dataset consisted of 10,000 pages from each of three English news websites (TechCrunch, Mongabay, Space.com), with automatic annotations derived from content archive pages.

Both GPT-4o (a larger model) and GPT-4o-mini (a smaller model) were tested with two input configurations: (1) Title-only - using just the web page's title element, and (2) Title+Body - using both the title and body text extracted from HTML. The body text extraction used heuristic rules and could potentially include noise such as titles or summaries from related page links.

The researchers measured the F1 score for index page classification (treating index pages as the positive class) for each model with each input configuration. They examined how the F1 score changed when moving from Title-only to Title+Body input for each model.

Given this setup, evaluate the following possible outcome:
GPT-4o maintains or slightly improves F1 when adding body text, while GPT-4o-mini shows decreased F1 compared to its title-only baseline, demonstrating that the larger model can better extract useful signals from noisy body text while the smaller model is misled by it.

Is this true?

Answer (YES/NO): YES